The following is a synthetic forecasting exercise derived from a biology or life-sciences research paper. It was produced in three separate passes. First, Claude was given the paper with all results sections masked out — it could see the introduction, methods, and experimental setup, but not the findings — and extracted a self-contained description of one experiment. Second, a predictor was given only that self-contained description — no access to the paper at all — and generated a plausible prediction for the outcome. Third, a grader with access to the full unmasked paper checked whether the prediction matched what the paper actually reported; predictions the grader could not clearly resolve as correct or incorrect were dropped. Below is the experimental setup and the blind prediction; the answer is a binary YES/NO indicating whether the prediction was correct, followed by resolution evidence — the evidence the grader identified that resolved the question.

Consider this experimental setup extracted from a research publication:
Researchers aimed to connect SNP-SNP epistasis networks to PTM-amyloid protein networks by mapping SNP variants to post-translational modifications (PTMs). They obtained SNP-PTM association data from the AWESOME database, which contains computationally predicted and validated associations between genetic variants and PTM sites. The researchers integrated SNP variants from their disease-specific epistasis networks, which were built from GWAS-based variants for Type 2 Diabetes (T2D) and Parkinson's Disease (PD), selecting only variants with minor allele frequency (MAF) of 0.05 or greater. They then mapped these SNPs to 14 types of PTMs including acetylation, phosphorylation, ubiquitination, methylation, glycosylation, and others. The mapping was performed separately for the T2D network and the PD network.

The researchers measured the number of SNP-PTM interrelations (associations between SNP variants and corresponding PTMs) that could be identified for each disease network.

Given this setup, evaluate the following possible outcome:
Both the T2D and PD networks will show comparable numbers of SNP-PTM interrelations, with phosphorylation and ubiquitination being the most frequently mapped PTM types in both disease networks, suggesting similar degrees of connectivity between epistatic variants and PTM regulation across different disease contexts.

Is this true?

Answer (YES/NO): NO